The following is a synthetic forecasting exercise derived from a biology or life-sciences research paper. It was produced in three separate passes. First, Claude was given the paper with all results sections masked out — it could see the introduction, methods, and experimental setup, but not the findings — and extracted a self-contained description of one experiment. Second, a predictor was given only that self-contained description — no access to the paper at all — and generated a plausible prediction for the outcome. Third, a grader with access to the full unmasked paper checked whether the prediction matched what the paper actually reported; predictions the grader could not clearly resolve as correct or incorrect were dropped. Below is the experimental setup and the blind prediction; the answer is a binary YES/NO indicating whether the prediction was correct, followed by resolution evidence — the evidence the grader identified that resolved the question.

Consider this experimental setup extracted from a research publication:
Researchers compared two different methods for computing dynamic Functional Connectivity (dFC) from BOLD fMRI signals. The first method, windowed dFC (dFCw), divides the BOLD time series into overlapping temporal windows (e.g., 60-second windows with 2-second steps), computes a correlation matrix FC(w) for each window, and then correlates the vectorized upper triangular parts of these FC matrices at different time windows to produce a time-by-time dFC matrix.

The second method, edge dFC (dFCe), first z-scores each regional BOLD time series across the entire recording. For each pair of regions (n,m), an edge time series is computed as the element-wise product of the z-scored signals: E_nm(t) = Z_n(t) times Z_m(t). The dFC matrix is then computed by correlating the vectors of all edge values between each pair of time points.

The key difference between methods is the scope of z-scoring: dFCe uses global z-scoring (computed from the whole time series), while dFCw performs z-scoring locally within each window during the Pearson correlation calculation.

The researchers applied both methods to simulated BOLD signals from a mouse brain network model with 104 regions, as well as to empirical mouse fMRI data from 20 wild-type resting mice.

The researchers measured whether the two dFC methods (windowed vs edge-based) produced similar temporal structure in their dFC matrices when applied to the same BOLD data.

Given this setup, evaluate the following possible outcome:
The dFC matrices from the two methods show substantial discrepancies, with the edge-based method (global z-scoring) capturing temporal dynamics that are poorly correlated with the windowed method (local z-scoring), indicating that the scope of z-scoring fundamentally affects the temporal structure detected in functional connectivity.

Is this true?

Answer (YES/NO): NO